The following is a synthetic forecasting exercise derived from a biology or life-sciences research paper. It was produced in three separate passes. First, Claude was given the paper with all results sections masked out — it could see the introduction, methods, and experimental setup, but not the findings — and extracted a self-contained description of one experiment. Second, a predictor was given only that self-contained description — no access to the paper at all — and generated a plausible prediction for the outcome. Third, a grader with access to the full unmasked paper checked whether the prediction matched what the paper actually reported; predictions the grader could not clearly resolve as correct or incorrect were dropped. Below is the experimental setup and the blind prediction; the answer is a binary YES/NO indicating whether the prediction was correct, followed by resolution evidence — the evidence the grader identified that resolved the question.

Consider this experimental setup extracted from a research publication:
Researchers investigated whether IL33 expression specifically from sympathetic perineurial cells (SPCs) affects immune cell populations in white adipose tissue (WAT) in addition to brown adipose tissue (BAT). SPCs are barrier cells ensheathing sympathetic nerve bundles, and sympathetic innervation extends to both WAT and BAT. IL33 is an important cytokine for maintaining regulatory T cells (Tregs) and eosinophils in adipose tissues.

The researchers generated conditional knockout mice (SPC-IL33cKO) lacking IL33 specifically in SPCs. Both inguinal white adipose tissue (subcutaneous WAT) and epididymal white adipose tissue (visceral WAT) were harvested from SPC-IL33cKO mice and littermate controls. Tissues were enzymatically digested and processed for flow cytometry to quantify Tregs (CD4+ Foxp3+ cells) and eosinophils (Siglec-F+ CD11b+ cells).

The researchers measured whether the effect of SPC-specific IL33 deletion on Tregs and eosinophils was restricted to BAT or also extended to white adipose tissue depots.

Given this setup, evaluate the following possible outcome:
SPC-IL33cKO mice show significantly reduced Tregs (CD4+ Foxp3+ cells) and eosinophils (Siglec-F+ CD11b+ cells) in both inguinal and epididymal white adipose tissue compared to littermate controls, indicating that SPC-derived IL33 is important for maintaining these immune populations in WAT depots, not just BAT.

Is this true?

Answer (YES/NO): NO